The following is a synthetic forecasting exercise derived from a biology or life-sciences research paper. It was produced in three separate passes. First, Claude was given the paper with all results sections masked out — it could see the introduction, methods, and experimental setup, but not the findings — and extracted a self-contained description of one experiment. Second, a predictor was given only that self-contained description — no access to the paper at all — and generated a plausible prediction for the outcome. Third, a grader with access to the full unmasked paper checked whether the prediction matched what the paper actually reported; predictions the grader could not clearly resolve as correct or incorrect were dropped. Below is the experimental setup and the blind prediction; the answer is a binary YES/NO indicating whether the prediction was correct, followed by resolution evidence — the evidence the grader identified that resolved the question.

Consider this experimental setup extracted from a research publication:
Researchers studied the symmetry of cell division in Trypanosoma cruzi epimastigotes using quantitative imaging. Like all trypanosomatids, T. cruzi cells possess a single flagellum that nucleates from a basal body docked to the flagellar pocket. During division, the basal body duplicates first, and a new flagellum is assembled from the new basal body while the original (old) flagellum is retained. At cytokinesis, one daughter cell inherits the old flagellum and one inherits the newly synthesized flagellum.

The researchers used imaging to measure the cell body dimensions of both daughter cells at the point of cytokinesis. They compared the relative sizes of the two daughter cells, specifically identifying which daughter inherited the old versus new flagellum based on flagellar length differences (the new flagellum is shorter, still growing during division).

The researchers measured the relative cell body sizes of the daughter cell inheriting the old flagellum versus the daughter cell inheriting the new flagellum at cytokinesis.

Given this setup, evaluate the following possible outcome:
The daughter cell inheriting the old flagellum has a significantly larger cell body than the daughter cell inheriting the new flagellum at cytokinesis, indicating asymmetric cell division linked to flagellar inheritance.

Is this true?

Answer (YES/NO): YES